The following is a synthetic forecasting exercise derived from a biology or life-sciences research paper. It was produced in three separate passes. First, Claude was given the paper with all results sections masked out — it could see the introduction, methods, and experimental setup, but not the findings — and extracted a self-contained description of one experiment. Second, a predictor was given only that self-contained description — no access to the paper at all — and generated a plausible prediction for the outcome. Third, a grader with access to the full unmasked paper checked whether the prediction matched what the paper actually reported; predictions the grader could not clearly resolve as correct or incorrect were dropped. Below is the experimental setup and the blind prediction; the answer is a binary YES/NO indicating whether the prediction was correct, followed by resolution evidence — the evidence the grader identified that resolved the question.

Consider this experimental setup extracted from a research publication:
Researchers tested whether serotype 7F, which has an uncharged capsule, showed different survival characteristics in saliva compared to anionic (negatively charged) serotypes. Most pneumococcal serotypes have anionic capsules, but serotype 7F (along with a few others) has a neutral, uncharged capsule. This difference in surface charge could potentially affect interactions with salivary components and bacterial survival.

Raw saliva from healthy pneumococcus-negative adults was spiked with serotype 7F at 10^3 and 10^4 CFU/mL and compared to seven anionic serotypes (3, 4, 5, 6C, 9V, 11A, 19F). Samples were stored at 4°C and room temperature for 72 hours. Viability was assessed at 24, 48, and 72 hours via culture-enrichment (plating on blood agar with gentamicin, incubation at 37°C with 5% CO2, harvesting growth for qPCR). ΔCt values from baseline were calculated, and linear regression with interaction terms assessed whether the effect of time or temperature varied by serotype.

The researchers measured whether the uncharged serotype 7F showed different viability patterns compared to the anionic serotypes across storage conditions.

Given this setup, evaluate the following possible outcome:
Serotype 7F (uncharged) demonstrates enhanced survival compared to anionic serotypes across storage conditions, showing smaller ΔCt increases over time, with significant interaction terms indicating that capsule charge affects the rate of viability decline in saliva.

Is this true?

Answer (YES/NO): NO